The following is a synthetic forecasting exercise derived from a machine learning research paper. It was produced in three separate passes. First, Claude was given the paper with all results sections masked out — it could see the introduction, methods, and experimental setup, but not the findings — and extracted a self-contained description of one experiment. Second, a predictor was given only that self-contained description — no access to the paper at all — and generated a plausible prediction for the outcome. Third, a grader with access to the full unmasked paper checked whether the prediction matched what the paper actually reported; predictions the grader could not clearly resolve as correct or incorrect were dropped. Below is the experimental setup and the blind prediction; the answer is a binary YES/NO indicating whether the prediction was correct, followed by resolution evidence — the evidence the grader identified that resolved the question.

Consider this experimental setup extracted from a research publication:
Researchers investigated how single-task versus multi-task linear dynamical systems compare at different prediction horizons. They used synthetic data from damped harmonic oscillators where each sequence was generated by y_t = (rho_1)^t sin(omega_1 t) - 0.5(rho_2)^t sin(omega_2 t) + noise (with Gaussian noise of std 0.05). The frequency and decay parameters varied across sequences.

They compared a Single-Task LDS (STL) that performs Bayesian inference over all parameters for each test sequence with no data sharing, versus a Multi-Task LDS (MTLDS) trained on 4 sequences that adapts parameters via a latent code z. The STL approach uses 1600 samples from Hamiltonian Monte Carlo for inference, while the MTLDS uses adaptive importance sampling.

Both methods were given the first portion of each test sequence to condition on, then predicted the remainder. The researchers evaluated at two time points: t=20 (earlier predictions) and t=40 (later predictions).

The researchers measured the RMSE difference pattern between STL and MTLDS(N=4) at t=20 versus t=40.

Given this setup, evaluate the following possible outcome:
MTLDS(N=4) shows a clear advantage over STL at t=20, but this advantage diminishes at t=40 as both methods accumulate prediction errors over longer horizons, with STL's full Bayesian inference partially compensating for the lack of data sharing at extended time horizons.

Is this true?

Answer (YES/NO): YES